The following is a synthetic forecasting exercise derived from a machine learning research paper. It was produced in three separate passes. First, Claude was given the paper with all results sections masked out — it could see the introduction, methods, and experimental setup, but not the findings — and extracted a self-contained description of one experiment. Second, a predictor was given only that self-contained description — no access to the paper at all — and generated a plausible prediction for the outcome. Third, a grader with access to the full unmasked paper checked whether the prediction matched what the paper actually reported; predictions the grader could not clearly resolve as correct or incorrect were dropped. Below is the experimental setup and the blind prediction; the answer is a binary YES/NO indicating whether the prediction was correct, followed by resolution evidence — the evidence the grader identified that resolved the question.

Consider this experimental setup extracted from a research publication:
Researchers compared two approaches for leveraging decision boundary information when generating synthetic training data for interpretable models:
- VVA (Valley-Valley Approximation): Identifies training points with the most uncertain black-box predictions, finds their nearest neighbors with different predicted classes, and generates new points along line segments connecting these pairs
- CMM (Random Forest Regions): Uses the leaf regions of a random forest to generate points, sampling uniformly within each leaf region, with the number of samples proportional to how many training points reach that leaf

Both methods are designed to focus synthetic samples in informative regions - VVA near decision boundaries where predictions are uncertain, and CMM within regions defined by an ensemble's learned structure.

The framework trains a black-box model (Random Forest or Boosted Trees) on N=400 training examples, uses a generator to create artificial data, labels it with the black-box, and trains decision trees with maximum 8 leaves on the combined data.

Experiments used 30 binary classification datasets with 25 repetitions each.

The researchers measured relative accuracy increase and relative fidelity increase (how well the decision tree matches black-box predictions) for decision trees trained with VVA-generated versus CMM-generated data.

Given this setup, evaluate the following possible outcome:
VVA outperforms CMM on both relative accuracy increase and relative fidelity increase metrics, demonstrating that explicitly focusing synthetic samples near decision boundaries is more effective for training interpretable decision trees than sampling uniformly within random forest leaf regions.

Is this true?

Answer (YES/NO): NO